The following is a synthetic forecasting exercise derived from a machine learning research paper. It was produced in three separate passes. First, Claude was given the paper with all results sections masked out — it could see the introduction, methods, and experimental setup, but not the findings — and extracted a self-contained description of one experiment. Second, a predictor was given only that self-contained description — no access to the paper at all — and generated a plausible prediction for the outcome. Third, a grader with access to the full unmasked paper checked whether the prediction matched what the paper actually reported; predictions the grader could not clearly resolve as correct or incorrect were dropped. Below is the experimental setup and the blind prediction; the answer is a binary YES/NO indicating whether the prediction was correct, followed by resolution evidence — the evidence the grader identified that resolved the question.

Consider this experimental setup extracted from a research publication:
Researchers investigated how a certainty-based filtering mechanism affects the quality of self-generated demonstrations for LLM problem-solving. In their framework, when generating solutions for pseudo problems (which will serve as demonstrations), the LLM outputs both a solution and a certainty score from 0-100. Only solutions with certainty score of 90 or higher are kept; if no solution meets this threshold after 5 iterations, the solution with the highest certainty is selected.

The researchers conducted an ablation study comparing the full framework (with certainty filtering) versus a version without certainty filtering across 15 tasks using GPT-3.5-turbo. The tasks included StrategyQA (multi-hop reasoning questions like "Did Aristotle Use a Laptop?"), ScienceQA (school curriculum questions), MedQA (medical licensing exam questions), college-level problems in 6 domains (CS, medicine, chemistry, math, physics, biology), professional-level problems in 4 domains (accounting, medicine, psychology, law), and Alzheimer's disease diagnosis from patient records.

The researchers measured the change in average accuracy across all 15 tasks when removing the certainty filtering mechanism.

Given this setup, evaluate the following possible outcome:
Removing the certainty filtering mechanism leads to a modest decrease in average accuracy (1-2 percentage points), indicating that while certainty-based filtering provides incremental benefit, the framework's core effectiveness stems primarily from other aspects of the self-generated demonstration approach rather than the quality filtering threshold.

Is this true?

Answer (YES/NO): YES